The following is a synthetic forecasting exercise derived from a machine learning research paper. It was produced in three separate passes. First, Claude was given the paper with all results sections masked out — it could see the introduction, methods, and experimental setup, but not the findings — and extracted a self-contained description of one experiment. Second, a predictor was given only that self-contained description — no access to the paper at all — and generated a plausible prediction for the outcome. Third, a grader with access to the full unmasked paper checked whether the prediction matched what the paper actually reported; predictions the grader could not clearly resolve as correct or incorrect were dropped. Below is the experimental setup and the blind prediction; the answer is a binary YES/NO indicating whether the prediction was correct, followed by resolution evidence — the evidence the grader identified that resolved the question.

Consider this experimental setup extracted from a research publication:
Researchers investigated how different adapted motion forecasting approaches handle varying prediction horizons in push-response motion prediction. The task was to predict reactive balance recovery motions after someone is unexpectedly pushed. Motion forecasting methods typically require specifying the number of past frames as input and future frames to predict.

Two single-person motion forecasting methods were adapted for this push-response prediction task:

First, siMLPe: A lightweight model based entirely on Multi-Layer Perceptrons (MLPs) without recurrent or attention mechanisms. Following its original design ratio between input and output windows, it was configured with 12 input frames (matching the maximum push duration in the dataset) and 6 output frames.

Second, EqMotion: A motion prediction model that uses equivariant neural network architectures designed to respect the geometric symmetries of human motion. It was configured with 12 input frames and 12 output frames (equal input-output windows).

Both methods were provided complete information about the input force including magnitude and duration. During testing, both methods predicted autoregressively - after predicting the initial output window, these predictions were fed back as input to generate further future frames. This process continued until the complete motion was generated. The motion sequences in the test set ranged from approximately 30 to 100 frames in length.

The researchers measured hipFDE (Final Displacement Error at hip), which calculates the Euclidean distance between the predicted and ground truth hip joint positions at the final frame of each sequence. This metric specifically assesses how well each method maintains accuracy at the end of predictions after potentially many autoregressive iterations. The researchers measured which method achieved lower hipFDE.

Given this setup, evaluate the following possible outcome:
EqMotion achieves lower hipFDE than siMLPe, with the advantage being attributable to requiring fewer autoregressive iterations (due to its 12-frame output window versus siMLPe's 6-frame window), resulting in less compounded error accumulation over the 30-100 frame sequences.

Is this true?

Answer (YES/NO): NO